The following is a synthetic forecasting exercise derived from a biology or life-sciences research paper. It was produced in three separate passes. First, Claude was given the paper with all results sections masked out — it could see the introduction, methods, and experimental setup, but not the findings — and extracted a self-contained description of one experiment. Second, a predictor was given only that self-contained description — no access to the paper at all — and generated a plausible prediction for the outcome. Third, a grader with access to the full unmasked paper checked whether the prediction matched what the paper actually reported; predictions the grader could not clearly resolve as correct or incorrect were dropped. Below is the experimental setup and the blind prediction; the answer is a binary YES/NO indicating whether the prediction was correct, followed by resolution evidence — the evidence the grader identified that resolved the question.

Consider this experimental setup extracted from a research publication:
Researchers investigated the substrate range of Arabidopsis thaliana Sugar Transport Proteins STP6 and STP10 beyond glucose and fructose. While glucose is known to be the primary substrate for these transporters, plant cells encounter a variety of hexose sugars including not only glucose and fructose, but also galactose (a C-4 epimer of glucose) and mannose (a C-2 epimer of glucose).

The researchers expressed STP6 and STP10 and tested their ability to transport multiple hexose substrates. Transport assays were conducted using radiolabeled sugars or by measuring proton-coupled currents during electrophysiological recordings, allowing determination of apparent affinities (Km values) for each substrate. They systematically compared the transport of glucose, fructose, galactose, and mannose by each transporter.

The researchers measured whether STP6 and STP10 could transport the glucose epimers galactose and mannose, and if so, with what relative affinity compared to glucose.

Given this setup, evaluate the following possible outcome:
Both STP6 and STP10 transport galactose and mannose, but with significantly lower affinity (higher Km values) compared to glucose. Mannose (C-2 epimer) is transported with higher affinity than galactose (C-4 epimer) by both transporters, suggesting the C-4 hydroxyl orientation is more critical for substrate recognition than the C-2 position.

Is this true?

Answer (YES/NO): NO